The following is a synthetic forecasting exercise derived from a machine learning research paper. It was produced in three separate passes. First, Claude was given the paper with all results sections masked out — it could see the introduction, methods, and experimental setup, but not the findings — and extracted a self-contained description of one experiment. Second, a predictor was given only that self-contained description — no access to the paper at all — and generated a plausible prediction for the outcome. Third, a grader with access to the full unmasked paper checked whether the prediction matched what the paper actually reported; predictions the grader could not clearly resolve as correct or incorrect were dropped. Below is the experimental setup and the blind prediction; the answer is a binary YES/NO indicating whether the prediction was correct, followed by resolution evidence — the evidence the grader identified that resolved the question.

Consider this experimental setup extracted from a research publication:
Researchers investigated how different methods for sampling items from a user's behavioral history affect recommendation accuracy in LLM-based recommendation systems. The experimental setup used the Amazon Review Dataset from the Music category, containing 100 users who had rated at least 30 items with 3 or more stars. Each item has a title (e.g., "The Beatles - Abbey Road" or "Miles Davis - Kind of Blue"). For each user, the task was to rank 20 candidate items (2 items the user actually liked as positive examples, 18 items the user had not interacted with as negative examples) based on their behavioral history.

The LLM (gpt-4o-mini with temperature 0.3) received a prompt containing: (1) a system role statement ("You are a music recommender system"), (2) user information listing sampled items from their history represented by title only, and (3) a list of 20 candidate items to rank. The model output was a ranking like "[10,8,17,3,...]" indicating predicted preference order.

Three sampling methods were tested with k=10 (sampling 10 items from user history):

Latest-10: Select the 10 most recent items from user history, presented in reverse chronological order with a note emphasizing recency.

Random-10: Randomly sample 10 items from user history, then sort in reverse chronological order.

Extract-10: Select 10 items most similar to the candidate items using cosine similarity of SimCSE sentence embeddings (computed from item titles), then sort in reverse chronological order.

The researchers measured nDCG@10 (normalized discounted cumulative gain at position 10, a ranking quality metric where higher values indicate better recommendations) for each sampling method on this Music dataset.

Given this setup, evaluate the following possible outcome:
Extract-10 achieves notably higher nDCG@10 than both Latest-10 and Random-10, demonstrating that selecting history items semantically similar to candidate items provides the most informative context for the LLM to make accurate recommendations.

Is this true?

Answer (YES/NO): NO